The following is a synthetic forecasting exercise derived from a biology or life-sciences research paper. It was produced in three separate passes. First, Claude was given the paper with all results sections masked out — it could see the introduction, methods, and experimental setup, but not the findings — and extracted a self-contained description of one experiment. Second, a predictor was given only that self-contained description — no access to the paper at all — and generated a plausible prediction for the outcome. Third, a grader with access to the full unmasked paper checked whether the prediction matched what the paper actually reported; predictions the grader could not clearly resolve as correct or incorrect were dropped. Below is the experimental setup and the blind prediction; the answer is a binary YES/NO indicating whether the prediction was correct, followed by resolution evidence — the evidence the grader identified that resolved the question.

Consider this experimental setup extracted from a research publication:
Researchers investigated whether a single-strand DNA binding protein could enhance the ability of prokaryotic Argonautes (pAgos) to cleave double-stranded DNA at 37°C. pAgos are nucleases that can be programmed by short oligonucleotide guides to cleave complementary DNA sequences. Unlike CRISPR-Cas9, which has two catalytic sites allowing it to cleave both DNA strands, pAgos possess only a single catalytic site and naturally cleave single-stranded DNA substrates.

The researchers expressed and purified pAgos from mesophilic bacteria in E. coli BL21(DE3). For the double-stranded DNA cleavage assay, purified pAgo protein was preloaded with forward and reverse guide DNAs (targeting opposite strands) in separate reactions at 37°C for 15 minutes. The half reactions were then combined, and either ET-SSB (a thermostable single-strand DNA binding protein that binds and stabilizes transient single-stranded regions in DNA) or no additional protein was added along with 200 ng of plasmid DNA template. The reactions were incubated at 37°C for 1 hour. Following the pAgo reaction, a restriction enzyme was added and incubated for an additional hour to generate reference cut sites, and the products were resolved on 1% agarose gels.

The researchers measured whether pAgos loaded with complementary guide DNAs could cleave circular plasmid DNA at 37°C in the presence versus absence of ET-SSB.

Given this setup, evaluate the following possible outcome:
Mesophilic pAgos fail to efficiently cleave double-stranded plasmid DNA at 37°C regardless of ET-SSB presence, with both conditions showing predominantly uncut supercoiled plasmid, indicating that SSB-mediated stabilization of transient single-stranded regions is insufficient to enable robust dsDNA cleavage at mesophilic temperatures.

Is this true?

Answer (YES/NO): NO